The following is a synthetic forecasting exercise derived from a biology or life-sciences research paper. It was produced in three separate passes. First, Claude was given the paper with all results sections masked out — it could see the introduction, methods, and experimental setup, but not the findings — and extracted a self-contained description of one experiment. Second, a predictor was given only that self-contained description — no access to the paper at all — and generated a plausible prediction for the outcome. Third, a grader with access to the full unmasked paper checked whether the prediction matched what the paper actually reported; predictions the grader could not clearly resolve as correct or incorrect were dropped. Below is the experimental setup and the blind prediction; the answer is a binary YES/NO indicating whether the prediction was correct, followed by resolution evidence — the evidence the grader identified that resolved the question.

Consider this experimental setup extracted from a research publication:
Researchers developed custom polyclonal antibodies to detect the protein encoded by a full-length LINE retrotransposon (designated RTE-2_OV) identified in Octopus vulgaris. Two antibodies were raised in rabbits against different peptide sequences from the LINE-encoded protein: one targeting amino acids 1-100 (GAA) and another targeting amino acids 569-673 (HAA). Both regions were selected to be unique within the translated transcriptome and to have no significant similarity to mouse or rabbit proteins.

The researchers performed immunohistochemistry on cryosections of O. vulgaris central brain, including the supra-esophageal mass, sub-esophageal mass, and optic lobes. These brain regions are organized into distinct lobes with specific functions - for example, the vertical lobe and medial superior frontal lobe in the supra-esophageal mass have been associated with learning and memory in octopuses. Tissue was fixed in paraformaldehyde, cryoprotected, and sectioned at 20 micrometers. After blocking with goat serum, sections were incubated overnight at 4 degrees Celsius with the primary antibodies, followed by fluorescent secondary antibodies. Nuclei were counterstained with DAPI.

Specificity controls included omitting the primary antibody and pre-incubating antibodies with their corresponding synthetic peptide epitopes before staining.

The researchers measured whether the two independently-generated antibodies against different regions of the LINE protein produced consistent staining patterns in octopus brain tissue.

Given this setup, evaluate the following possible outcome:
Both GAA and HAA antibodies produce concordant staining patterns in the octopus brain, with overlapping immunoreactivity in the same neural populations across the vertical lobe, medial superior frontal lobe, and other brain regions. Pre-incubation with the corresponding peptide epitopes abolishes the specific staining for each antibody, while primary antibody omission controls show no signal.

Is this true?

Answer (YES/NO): YES